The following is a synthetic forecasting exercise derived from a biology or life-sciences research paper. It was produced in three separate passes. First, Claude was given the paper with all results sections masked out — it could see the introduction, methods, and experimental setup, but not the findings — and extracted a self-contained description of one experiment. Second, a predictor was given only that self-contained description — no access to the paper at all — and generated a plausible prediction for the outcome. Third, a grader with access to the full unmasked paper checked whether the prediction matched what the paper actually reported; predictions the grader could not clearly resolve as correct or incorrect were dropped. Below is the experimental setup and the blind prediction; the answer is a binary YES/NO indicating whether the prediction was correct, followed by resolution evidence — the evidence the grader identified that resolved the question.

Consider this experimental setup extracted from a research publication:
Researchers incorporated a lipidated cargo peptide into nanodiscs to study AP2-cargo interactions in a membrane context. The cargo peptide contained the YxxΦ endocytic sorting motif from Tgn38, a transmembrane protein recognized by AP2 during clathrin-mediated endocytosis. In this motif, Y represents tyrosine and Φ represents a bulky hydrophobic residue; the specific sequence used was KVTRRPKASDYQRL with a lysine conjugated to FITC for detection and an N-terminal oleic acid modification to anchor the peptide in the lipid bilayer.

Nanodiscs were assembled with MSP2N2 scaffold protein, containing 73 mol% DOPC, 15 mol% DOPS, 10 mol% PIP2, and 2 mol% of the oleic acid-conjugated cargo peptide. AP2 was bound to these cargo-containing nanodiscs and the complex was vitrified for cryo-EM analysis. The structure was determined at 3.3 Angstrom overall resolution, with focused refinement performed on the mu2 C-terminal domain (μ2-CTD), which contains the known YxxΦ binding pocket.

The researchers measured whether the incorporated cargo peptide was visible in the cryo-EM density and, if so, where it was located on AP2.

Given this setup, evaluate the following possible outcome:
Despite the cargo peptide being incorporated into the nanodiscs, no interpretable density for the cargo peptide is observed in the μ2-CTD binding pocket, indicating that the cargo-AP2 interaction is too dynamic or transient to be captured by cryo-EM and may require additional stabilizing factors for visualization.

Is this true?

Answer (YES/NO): NO